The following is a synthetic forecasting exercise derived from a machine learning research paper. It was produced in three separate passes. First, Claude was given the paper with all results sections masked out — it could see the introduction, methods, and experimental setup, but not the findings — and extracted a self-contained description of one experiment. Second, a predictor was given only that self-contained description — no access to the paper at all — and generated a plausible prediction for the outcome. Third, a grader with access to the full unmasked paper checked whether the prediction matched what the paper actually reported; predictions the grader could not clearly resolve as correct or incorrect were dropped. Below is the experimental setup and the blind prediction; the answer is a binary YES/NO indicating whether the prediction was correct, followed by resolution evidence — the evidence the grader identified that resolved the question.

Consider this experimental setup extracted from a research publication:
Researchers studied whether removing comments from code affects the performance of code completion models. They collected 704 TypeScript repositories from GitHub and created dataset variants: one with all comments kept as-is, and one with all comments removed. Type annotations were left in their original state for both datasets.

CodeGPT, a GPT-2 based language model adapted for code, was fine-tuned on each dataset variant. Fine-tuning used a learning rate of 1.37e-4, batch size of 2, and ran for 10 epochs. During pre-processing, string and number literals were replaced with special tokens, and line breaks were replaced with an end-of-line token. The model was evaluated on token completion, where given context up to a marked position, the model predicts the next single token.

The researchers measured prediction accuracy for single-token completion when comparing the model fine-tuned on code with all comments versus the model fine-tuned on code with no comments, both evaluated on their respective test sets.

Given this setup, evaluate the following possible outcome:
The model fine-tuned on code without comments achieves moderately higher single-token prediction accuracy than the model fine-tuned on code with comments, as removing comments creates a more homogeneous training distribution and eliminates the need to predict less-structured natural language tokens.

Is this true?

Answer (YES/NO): NO